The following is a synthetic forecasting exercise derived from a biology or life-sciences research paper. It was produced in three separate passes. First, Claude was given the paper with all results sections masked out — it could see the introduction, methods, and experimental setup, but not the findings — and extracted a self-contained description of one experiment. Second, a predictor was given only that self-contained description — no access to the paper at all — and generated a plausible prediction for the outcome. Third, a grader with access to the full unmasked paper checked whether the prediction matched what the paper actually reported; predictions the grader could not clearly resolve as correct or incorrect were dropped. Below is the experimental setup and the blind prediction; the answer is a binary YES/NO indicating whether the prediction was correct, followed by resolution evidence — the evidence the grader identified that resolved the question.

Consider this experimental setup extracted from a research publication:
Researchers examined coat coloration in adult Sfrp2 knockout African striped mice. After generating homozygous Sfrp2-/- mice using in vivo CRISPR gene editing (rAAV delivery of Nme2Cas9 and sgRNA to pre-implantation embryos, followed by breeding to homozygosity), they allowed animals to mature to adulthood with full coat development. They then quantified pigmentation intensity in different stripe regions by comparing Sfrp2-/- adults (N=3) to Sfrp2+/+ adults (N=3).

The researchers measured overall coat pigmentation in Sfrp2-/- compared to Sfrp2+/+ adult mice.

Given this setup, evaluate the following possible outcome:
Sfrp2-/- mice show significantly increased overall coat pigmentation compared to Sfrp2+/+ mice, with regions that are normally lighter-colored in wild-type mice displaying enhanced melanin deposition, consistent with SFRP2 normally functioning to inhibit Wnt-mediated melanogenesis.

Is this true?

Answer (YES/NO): NO